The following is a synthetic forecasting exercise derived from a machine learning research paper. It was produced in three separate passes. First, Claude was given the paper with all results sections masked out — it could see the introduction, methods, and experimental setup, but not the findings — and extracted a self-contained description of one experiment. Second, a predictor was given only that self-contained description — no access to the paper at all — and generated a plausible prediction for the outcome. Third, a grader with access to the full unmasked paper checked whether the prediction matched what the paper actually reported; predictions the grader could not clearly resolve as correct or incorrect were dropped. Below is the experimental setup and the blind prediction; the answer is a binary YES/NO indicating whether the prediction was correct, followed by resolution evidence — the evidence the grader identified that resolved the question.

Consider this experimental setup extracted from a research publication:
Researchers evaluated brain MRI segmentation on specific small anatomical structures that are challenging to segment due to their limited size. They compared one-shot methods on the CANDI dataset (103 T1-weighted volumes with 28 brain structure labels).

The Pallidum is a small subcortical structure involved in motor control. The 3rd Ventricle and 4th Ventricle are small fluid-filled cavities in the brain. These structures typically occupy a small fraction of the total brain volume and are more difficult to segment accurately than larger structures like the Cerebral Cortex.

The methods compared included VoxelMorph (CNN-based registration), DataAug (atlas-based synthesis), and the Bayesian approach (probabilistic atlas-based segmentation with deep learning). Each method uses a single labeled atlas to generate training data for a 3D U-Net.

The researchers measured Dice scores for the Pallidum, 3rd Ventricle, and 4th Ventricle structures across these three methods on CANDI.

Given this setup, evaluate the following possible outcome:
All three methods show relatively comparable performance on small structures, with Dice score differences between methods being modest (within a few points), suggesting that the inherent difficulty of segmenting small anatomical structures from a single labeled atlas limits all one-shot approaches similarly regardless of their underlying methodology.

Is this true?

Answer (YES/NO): NO